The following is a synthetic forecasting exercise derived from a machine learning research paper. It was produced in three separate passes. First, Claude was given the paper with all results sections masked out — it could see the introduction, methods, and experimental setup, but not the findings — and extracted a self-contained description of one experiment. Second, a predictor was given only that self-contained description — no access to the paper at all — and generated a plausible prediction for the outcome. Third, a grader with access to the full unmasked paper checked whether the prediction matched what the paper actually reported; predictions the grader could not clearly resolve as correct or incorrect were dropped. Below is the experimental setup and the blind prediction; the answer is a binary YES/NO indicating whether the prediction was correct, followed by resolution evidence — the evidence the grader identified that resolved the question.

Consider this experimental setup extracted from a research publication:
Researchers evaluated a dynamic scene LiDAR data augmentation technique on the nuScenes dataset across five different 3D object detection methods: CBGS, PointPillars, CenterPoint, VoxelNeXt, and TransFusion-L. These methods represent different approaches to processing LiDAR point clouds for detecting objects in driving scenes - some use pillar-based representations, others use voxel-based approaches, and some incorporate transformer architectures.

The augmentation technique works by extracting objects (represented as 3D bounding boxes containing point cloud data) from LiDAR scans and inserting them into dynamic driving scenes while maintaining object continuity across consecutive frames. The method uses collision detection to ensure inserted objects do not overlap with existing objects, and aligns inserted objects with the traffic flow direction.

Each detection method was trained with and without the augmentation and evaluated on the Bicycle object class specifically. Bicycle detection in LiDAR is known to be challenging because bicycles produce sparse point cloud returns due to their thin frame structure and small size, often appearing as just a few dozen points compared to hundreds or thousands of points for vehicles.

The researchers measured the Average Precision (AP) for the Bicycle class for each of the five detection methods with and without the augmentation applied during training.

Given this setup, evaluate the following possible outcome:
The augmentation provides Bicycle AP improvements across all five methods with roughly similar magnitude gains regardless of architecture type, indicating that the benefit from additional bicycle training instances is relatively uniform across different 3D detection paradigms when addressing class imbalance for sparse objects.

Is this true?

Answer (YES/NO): NO